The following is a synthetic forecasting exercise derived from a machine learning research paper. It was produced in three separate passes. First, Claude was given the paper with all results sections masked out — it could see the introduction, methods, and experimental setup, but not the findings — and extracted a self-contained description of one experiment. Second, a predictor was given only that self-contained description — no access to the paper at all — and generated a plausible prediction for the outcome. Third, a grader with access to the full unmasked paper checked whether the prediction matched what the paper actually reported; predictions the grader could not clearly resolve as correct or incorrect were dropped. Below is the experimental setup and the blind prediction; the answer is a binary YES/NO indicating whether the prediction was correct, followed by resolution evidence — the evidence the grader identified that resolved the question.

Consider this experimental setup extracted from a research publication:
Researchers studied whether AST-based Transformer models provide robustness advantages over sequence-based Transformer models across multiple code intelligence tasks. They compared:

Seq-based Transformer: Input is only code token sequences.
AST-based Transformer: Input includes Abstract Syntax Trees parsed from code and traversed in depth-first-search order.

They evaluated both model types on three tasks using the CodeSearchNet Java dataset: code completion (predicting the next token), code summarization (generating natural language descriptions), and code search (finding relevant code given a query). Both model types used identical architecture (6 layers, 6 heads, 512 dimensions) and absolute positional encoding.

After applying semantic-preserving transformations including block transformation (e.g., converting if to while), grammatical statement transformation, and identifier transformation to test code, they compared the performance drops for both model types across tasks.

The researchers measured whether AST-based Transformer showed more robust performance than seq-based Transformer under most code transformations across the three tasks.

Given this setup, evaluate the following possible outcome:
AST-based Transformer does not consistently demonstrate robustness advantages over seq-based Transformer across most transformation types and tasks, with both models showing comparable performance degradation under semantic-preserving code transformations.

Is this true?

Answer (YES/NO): NO